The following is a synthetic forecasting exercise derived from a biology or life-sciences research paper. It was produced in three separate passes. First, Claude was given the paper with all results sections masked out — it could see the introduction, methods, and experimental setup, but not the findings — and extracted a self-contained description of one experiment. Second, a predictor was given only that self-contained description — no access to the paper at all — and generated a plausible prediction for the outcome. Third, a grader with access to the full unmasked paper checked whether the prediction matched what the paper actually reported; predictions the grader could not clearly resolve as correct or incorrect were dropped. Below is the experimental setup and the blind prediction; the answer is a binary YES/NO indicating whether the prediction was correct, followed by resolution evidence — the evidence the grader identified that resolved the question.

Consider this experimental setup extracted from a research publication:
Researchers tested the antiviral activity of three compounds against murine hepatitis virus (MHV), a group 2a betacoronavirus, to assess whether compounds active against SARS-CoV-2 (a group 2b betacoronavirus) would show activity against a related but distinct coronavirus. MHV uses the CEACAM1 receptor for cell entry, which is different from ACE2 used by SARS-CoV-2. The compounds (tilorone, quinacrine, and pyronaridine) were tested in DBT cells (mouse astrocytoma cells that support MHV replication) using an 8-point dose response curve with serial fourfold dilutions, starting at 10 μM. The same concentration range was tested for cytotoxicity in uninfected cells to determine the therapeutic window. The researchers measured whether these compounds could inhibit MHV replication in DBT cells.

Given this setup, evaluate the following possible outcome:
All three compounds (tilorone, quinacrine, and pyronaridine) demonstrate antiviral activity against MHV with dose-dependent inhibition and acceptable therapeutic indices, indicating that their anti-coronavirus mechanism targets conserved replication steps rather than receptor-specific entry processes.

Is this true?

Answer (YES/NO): NO